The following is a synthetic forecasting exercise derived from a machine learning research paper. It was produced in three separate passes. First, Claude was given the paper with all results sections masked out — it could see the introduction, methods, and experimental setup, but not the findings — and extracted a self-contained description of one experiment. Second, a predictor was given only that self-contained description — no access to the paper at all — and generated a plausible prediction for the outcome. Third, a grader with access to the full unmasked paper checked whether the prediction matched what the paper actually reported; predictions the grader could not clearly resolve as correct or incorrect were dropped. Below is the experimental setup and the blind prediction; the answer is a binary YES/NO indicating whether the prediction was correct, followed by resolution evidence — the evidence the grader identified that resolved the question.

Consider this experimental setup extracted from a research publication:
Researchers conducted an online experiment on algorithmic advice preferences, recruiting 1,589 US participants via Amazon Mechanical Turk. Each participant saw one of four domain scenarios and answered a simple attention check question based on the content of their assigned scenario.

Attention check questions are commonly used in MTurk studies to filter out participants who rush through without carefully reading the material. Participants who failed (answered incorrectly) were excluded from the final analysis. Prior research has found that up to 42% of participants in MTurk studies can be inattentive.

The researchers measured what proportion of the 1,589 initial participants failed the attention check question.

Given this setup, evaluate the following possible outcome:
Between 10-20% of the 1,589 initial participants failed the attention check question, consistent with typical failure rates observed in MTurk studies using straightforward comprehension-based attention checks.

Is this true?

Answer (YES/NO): NO